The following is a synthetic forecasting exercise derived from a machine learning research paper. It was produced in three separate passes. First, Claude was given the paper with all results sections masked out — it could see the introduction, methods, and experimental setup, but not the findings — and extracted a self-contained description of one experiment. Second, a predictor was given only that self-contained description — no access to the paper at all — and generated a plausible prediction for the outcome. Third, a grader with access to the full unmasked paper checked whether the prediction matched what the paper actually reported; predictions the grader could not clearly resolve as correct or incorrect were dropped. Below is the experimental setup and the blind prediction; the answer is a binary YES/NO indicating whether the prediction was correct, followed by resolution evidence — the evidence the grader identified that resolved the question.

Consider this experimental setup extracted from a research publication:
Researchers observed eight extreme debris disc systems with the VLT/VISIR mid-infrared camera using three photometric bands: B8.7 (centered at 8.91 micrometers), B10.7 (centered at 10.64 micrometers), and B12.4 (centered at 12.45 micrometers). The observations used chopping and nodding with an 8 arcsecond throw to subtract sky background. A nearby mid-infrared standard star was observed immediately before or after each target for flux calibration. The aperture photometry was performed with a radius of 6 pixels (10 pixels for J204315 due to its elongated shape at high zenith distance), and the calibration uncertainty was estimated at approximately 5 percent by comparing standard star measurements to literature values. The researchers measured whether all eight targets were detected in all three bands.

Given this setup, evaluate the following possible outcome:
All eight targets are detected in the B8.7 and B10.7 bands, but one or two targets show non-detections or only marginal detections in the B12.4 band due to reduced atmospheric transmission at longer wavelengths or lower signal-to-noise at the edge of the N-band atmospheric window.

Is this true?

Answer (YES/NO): NO